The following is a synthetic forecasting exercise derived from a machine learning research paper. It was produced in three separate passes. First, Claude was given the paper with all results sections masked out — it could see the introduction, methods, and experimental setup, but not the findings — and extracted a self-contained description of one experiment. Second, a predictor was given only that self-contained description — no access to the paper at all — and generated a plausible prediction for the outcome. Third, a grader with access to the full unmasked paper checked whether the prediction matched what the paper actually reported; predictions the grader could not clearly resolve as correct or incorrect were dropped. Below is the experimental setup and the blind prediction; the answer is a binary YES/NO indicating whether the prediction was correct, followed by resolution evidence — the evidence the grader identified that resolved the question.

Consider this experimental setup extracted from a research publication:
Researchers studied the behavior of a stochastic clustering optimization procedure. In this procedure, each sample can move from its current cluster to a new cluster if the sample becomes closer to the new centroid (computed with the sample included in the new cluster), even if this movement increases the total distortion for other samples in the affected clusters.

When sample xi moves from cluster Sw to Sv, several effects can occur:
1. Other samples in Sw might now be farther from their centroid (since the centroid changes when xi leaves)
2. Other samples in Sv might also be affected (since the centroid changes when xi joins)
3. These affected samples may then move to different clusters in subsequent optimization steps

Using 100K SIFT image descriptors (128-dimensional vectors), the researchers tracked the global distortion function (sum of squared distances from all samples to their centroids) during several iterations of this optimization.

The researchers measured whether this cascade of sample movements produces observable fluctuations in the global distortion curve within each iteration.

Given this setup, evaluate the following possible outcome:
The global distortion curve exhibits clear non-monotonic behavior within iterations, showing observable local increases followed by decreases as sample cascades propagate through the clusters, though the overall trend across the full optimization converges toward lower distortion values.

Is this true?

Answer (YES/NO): YES